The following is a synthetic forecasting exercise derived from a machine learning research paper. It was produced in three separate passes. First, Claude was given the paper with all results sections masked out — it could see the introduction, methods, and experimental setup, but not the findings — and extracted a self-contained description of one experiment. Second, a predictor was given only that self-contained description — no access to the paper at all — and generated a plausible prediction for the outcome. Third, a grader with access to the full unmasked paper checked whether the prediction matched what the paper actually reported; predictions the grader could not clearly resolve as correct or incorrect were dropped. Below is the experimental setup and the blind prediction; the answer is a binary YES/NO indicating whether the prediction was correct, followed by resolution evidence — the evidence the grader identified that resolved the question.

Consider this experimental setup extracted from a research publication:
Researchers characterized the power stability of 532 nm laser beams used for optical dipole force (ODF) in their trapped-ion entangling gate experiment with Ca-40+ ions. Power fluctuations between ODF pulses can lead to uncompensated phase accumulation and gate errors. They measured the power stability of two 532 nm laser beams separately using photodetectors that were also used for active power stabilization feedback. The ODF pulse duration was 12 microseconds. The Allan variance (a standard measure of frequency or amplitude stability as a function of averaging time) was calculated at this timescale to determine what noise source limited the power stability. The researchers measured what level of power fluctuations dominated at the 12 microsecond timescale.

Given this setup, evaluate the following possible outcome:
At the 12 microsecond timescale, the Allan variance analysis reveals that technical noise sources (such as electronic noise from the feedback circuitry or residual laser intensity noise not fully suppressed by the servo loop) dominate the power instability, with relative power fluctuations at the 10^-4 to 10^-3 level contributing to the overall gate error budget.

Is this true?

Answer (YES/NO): NO